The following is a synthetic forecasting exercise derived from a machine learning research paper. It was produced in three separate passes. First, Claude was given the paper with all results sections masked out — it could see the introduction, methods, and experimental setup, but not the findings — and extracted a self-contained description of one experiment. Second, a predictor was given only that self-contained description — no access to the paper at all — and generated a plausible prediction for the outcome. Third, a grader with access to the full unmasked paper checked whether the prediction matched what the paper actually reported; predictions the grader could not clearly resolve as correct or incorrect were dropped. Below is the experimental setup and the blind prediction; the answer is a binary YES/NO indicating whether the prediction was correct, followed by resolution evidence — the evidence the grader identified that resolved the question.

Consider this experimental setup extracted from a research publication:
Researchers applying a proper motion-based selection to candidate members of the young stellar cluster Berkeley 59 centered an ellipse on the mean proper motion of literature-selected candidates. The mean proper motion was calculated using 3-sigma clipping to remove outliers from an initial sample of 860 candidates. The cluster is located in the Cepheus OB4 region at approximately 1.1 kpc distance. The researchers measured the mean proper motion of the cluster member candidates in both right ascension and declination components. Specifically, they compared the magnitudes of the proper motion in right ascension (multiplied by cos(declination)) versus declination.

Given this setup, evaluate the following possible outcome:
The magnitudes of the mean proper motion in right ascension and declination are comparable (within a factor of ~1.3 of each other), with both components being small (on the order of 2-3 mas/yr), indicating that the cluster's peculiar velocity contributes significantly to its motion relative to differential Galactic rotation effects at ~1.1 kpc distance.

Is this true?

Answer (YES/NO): NO